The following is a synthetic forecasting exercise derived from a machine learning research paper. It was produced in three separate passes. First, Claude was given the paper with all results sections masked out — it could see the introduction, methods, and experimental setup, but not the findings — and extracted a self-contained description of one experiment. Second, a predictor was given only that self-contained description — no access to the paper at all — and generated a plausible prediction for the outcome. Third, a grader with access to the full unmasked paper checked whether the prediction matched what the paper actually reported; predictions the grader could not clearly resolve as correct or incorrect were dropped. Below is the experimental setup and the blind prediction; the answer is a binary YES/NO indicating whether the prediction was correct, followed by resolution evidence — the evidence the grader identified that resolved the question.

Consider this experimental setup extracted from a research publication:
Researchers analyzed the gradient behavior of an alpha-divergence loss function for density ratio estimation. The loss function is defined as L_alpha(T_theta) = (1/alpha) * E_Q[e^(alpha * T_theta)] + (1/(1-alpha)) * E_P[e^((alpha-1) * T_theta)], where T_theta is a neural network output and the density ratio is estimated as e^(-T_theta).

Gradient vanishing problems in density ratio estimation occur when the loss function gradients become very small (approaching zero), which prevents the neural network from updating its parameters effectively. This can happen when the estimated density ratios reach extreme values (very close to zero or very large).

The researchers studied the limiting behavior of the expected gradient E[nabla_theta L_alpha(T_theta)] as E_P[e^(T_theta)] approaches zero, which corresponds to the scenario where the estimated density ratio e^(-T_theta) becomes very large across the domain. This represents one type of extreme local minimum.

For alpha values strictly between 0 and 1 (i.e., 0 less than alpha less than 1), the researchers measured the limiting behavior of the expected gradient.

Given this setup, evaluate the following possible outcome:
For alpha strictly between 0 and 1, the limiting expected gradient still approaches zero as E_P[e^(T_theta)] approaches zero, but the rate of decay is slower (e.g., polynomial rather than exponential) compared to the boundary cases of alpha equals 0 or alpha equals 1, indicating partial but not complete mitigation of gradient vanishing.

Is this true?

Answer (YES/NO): NO